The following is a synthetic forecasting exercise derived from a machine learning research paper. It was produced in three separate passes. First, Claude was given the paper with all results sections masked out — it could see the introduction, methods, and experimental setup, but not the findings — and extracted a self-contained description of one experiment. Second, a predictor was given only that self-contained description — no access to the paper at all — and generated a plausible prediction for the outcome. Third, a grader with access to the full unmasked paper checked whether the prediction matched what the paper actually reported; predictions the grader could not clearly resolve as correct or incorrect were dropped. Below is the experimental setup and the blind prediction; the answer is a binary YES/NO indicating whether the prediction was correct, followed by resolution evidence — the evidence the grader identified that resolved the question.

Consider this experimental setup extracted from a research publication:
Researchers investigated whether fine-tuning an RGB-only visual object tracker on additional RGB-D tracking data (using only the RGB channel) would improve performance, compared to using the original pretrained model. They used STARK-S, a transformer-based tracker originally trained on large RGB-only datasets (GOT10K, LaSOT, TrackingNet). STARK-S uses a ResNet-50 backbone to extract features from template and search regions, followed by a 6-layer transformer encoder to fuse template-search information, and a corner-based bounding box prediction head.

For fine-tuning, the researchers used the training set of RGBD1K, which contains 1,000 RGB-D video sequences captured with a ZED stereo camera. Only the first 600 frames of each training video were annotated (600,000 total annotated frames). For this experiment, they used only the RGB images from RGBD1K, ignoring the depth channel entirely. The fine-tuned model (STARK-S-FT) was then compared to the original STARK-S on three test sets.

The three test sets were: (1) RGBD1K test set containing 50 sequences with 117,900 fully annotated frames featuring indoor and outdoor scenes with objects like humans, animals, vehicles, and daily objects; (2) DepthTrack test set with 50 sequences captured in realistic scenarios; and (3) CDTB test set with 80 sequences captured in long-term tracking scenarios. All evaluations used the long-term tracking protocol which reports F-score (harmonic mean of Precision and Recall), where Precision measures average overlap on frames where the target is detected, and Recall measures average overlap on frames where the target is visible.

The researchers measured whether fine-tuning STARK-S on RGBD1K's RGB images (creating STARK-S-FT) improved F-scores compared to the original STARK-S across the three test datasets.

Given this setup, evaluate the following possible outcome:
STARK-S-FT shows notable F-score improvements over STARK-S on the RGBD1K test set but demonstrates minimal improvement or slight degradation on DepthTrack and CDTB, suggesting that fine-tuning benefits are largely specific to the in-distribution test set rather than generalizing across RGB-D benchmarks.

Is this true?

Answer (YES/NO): NO